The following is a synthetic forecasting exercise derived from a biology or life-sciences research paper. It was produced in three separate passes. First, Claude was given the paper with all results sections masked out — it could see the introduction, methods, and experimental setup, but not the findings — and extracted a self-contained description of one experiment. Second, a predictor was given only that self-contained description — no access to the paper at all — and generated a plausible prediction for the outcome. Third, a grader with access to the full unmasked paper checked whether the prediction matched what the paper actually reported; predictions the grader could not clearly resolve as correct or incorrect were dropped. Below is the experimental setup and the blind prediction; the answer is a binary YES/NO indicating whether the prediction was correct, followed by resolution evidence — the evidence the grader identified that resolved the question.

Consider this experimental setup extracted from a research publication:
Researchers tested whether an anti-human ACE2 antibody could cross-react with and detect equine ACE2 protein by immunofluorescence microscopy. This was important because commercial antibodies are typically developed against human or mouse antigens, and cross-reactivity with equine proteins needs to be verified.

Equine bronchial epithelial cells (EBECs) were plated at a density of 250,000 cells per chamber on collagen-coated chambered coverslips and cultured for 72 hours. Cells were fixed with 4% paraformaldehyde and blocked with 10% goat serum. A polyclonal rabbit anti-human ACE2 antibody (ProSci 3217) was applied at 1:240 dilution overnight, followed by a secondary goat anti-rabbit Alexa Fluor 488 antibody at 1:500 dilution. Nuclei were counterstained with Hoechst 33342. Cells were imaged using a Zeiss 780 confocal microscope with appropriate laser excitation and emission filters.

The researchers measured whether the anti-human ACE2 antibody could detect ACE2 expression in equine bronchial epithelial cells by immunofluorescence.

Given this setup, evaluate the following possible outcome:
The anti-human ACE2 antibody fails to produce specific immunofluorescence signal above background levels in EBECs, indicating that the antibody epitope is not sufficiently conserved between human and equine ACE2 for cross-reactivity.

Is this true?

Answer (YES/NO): NO